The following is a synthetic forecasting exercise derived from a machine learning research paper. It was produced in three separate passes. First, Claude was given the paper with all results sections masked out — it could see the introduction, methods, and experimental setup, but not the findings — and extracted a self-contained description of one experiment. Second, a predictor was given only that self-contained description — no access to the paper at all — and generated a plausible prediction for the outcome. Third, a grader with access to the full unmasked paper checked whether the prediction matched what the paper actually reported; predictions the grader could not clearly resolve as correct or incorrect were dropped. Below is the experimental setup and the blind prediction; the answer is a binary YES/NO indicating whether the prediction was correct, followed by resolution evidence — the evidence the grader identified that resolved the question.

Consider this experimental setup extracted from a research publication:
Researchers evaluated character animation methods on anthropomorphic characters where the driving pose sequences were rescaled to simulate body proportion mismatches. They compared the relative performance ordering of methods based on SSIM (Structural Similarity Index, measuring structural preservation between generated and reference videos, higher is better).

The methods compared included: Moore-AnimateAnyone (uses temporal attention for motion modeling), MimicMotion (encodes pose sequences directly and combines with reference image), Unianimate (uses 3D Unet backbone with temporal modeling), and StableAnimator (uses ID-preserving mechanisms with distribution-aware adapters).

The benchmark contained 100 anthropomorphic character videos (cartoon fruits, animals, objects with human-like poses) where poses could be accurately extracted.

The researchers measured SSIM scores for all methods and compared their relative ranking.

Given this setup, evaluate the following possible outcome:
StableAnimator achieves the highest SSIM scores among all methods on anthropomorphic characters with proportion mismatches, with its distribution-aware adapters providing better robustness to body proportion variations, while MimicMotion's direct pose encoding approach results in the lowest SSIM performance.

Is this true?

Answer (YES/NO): NO